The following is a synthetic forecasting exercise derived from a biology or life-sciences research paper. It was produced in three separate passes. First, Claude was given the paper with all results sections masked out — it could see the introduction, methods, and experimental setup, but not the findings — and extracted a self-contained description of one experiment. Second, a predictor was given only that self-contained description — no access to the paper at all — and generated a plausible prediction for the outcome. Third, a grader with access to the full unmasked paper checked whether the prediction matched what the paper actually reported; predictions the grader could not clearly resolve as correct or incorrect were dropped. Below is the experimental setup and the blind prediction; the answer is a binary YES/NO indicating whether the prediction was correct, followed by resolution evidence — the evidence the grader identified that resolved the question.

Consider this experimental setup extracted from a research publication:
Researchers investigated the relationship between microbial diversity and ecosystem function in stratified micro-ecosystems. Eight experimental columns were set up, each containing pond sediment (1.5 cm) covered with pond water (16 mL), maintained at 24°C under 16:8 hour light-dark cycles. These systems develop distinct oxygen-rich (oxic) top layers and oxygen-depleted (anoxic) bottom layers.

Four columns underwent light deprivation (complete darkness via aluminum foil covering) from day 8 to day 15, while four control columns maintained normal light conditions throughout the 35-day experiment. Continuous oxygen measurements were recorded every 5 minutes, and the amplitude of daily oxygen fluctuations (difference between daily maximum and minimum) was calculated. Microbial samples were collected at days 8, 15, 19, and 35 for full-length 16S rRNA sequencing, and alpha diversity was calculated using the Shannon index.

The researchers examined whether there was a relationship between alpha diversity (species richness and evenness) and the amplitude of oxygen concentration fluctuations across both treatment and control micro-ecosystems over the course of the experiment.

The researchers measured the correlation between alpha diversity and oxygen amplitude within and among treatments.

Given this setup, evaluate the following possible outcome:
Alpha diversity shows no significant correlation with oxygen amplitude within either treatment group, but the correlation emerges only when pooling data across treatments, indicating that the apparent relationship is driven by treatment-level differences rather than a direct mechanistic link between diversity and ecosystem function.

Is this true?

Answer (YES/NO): NO